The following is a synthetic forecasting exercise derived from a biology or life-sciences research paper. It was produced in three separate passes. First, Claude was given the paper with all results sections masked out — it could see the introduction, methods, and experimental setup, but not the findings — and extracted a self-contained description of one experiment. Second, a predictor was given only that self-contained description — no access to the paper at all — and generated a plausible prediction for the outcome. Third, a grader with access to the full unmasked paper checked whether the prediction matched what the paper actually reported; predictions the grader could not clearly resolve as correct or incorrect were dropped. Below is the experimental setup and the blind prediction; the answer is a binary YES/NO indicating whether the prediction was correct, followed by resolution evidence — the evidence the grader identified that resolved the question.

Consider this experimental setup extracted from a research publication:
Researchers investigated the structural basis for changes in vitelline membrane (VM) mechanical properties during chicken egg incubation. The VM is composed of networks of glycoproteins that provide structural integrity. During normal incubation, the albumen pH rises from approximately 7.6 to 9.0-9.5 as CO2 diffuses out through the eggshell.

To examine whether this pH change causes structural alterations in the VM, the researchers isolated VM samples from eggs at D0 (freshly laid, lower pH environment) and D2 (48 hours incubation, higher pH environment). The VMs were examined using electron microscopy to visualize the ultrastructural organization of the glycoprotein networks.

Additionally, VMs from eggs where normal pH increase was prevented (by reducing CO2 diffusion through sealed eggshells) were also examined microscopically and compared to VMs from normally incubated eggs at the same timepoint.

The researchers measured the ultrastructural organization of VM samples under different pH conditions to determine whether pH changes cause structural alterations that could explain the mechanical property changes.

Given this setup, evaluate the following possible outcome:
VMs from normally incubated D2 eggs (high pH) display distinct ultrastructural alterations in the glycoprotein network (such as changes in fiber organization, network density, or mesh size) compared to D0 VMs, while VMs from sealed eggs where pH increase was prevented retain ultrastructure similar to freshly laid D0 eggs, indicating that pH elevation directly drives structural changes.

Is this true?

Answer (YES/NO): YES